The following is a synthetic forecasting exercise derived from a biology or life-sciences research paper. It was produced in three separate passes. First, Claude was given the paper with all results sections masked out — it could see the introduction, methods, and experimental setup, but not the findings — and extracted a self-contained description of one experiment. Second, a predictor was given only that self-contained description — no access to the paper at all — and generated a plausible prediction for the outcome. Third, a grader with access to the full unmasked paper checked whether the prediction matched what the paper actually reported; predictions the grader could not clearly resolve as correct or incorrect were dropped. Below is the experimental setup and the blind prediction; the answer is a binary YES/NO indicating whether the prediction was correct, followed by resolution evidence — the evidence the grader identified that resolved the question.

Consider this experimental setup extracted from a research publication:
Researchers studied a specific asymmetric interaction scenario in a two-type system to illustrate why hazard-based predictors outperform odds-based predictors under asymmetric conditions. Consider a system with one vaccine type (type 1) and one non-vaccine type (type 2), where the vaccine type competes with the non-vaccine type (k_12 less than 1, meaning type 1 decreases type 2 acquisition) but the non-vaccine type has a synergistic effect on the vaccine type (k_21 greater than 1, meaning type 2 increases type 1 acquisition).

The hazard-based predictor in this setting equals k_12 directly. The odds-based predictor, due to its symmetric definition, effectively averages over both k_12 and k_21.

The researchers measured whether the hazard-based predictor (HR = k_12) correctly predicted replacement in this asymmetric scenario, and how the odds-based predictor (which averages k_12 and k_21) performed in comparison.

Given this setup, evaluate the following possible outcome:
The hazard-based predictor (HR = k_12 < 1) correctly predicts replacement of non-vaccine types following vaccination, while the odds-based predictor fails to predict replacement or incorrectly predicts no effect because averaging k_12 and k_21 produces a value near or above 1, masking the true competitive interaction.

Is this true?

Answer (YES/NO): YES